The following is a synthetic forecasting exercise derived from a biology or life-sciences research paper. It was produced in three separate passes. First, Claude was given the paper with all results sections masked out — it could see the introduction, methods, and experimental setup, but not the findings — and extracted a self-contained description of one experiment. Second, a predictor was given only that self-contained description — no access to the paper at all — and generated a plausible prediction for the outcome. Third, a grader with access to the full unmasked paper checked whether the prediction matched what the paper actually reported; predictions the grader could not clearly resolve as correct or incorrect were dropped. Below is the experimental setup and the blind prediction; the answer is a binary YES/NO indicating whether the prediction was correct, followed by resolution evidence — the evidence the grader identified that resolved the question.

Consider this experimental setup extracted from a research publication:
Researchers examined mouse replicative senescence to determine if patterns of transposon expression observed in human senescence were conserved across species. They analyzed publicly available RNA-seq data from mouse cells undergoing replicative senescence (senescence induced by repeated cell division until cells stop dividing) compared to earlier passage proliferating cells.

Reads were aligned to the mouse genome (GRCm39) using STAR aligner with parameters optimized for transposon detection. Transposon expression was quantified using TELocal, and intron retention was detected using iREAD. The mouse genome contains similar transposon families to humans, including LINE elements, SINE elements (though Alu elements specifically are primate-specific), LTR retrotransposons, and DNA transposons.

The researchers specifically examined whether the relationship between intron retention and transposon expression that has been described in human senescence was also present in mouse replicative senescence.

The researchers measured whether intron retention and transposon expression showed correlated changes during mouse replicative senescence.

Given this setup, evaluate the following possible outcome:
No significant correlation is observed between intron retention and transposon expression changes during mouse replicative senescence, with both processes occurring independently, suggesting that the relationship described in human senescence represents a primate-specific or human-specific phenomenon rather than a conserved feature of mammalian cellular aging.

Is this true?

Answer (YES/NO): NO